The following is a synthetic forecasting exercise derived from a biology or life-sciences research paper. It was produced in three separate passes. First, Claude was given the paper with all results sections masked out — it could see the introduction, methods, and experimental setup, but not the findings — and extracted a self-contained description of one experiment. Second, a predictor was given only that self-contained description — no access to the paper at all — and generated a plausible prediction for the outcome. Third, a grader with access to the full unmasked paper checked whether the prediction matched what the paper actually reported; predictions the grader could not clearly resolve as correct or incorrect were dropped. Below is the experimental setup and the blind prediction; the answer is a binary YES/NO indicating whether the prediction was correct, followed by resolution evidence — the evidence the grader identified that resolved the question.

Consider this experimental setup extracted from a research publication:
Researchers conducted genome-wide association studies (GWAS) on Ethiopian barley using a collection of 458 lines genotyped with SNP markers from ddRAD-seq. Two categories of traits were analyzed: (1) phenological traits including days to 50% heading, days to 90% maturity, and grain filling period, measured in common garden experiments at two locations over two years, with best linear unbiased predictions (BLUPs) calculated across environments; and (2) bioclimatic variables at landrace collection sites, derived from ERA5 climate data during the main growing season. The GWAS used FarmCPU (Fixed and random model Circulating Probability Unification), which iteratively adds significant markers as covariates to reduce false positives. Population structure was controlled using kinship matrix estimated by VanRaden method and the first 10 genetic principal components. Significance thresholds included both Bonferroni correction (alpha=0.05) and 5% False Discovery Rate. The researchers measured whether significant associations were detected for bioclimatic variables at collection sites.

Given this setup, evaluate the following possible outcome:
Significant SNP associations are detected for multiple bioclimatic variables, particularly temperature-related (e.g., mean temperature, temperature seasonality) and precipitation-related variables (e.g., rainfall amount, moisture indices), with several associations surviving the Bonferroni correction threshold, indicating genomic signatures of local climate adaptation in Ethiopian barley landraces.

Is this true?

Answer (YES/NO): YES